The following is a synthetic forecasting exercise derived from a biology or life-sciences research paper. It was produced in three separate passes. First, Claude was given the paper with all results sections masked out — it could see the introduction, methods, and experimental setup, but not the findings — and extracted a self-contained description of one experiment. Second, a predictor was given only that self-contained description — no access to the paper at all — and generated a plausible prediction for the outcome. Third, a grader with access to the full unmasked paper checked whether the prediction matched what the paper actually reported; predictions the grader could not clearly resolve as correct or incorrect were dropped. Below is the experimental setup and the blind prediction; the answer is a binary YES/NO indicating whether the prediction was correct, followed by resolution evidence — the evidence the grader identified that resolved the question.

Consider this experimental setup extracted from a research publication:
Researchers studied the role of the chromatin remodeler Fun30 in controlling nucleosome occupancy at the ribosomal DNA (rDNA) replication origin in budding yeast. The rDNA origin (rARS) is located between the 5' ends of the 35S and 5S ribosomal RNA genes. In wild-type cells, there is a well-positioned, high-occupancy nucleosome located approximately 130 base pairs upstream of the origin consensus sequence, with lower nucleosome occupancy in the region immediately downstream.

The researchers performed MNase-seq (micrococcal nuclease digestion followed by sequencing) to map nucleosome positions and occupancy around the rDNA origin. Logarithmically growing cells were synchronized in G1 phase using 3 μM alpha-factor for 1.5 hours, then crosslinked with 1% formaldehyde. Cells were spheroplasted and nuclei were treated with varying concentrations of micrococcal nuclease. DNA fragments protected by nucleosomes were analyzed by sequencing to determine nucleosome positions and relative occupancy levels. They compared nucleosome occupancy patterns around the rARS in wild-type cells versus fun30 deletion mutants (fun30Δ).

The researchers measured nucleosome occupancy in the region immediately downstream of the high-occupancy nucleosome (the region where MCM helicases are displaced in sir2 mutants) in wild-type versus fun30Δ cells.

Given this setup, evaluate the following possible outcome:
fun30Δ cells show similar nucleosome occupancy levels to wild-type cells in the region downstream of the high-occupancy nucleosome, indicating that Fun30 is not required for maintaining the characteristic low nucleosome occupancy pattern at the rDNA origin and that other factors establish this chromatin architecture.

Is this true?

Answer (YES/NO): NO